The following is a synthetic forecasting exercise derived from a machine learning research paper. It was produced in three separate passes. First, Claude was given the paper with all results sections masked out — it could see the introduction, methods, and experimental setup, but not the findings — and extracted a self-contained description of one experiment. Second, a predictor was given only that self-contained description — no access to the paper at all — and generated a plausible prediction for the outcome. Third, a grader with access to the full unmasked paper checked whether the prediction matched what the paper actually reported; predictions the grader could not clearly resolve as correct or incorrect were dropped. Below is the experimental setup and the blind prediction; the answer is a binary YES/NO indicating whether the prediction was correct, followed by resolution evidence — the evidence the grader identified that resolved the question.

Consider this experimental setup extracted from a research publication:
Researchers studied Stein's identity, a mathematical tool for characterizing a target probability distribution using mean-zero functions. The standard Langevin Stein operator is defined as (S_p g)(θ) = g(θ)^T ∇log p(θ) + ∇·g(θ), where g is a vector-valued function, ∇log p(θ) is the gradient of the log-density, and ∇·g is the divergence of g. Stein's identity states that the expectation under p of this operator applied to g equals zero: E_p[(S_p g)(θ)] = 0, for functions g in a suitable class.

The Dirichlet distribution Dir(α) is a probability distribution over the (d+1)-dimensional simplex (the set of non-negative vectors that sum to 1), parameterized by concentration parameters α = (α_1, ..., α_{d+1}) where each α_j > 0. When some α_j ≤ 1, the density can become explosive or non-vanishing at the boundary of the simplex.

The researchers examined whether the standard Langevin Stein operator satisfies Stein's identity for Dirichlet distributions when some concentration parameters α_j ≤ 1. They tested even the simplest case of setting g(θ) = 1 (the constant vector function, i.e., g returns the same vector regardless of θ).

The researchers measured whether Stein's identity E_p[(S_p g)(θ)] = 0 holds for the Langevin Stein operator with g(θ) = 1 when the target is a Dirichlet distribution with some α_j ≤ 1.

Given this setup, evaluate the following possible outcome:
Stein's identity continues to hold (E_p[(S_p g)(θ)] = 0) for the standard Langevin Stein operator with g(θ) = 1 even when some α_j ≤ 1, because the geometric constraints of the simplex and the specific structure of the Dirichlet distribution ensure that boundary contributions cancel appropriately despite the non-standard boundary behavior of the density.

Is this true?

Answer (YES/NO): NO